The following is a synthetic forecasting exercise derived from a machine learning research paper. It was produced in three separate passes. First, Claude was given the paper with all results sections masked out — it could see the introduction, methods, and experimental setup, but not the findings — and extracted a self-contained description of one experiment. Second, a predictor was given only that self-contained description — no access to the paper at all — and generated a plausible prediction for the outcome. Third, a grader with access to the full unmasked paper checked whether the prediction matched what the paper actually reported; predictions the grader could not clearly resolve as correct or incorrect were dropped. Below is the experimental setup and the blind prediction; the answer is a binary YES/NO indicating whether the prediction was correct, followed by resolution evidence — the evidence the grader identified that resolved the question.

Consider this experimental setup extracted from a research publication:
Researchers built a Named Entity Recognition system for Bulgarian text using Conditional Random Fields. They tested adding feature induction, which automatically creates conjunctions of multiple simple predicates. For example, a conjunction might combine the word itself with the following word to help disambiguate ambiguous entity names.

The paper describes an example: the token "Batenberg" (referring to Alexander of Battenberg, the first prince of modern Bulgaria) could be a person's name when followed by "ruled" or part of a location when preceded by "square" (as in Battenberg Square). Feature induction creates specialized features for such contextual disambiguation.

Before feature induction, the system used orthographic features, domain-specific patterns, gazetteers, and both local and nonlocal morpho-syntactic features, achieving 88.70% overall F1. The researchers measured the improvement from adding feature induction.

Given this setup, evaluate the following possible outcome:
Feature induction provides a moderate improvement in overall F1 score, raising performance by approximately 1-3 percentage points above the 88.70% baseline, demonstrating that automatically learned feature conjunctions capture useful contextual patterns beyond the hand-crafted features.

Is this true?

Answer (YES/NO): NO